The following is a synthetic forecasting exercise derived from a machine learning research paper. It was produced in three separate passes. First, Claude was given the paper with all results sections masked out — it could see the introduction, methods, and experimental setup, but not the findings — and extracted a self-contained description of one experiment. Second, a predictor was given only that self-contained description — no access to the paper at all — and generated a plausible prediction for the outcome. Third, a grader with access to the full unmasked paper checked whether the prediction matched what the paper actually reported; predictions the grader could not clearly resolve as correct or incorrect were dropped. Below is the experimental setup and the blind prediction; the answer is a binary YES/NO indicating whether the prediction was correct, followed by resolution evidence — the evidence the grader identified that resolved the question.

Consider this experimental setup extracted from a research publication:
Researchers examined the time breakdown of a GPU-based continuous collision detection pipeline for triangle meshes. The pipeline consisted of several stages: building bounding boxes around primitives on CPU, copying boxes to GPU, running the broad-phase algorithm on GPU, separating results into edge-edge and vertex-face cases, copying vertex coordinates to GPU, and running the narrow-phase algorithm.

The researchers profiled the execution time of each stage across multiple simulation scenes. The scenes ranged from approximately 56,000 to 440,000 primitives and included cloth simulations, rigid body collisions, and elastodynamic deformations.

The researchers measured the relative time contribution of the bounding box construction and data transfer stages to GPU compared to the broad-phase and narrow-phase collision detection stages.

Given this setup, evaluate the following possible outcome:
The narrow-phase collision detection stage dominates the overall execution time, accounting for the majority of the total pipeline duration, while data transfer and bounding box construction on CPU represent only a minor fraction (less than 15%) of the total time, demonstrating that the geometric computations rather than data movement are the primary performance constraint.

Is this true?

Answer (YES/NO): NO